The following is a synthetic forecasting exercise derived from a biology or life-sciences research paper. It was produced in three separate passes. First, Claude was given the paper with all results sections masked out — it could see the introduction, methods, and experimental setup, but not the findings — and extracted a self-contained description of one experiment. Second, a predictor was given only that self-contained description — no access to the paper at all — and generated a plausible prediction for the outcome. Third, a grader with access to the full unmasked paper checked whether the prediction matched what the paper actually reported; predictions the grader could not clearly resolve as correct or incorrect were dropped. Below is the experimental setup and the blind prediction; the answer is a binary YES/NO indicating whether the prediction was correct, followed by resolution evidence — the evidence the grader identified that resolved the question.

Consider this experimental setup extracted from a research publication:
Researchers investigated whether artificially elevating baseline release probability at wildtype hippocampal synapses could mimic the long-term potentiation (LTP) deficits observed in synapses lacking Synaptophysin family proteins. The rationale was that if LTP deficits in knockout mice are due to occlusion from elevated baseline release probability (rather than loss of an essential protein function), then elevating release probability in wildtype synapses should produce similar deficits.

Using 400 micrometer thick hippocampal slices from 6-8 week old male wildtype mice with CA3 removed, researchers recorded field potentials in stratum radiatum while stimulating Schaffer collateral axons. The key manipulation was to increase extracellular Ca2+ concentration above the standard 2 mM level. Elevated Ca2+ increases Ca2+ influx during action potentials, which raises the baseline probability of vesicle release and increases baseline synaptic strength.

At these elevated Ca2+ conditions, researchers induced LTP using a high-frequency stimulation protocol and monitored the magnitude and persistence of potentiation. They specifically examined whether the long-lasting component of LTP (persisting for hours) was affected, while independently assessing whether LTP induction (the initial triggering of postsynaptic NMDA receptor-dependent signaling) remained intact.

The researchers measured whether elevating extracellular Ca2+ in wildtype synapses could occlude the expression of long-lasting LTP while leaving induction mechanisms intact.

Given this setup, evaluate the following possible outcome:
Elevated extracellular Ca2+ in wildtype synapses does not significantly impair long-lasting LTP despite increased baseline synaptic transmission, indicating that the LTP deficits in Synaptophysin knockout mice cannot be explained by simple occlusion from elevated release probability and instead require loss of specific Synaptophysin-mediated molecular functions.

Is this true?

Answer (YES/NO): NO